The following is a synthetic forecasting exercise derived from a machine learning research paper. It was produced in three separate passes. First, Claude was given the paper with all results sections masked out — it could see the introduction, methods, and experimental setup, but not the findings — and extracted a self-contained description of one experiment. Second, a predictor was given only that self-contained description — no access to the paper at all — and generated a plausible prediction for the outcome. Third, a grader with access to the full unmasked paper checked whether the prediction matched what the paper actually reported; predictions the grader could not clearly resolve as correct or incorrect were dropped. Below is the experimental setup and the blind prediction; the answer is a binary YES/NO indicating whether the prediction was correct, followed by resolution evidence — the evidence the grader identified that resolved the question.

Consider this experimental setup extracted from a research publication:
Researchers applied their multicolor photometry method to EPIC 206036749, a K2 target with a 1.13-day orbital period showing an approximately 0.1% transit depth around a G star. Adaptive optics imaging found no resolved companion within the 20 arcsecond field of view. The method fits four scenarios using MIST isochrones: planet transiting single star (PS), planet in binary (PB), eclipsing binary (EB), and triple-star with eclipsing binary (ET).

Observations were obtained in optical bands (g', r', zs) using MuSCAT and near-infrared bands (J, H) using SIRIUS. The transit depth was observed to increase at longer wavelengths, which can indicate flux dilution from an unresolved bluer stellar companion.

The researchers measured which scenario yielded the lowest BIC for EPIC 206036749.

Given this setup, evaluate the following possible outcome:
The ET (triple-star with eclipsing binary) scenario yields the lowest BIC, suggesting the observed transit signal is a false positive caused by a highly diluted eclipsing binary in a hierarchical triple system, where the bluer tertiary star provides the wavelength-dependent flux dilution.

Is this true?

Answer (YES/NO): YES